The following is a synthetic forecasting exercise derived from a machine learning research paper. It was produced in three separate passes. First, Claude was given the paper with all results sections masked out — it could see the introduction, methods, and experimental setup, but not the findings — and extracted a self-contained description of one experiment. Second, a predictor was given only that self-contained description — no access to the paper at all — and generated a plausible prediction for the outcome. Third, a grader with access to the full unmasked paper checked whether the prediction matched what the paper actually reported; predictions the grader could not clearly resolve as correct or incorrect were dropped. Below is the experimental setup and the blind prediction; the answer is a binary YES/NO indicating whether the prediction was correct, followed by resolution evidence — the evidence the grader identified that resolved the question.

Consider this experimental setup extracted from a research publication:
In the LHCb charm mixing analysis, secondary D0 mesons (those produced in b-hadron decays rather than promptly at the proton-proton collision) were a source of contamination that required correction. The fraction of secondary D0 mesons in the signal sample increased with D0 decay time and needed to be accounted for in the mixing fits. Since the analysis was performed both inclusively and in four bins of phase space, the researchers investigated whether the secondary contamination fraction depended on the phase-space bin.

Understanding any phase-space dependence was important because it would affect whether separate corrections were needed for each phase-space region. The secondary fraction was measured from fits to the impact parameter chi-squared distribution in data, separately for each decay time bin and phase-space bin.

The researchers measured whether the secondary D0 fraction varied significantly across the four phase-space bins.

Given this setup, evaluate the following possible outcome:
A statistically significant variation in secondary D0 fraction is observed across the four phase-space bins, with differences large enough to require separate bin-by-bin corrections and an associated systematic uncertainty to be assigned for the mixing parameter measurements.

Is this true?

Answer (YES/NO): NO